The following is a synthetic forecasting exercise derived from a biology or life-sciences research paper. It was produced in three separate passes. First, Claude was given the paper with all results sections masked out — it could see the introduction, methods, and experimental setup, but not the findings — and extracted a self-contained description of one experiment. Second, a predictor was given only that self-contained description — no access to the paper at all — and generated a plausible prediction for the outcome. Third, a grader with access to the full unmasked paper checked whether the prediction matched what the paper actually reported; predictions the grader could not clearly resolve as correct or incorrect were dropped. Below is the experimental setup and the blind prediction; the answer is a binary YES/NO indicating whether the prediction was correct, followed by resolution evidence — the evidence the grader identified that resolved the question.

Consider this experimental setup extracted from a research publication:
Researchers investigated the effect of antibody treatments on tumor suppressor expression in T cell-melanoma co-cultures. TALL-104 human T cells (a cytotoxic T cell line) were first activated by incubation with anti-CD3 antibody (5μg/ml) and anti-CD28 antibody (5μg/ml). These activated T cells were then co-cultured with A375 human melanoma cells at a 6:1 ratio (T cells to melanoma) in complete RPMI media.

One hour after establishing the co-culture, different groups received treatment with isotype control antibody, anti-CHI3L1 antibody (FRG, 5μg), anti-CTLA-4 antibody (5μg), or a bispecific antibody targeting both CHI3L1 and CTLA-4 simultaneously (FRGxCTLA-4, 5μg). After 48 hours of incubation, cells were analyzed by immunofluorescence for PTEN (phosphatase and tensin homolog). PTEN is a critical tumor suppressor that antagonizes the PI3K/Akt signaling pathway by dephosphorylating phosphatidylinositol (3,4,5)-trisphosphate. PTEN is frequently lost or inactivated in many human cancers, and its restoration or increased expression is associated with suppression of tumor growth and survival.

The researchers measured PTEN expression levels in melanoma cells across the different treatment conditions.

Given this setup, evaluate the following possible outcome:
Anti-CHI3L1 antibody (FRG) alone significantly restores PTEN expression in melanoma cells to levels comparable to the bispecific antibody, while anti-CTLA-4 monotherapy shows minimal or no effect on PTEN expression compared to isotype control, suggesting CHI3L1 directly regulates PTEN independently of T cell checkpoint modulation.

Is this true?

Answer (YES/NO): NO